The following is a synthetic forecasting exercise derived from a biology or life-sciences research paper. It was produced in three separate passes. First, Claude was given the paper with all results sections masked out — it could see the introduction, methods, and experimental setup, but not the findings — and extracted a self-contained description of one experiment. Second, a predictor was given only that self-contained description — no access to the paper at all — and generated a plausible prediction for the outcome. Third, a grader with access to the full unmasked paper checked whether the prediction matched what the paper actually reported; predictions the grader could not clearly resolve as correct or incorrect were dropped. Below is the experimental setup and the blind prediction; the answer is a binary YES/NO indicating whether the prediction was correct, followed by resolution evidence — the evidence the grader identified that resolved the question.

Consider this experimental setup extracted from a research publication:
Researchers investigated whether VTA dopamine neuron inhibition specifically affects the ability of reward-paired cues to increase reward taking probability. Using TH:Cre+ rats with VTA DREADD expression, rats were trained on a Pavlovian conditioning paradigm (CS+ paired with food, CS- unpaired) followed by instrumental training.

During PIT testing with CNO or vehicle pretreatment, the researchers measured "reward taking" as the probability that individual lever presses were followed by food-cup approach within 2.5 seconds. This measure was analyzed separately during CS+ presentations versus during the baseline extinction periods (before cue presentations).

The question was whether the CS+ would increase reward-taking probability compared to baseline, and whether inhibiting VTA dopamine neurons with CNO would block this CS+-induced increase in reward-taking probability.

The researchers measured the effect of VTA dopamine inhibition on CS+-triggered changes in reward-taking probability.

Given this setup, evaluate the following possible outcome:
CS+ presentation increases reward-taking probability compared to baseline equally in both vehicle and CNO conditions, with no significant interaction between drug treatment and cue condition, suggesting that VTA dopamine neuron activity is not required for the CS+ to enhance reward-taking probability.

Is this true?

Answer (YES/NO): YES